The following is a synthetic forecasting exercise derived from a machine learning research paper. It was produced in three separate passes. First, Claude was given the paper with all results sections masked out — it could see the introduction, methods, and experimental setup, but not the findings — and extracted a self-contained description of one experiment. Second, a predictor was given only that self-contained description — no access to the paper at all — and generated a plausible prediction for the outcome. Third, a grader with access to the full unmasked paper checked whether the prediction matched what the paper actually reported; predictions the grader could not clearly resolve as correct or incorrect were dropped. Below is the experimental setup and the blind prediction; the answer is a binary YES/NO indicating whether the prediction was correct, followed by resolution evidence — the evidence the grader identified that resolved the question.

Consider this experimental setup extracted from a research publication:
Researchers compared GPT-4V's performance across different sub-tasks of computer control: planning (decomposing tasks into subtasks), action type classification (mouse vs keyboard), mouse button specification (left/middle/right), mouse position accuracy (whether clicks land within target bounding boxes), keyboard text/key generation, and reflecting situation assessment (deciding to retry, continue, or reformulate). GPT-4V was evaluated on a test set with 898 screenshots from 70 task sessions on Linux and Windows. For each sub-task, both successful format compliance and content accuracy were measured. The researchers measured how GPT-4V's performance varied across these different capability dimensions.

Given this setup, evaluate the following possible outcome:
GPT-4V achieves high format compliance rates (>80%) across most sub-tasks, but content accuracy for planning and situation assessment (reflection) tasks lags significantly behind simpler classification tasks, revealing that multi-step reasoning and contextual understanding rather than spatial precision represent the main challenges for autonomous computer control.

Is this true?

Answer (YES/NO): NO